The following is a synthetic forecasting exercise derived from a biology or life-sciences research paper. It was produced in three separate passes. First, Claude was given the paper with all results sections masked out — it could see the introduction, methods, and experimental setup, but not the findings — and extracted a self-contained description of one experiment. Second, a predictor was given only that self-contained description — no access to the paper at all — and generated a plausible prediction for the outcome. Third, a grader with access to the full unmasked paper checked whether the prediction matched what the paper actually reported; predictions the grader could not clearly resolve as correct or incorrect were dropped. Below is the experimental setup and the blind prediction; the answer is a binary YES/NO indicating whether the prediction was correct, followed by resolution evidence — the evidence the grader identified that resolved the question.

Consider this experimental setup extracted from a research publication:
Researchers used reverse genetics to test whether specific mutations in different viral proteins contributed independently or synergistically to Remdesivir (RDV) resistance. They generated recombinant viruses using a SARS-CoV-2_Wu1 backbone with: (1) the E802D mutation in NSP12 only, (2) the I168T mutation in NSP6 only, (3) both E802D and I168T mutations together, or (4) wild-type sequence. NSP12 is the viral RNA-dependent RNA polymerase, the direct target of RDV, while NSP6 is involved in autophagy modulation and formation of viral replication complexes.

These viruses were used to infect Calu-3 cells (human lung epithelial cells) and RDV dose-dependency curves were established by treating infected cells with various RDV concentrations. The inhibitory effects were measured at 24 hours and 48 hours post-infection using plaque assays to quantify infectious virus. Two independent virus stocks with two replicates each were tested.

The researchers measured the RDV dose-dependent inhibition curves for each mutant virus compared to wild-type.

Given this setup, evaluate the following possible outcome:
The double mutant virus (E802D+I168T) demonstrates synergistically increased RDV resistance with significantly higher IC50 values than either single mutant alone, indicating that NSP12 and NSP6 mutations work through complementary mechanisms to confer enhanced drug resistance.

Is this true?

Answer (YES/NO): NO